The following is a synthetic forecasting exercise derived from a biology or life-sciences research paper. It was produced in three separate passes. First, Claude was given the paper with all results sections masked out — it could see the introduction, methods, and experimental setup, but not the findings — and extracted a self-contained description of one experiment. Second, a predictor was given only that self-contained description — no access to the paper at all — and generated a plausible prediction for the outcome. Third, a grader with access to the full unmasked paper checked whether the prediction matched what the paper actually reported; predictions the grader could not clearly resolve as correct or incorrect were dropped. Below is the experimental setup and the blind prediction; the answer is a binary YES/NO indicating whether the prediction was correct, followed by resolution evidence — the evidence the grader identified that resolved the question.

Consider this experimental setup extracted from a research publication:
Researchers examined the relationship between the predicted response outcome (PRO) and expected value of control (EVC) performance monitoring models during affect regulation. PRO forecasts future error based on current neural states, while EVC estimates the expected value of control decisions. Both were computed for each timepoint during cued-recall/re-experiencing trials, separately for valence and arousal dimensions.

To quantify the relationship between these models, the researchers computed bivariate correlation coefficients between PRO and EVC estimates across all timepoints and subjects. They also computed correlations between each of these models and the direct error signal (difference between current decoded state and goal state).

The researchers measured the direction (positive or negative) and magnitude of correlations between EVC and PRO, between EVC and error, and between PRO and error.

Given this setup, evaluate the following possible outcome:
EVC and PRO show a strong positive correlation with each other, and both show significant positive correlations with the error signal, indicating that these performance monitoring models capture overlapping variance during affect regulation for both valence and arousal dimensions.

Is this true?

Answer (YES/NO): NO